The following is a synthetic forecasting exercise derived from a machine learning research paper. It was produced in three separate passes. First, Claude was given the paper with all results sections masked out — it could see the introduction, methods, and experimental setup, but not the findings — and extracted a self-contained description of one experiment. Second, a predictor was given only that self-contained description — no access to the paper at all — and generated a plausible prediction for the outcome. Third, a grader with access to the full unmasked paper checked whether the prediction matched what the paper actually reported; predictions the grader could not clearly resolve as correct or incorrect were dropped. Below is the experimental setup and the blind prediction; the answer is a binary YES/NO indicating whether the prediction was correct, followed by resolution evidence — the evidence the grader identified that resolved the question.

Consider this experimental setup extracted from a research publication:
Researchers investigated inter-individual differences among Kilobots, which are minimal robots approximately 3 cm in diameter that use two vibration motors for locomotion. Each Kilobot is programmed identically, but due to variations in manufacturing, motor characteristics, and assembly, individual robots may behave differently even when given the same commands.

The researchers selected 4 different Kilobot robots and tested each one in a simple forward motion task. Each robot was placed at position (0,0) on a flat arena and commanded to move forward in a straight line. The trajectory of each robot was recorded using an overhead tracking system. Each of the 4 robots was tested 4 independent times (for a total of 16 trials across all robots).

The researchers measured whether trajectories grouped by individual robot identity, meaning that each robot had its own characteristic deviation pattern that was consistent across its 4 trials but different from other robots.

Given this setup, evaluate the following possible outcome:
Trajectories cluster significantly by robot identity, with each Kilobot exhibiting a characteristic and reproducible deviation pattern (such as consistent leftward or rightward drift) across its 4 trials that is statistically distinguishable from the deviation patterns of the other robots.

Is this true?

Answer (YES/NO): YES